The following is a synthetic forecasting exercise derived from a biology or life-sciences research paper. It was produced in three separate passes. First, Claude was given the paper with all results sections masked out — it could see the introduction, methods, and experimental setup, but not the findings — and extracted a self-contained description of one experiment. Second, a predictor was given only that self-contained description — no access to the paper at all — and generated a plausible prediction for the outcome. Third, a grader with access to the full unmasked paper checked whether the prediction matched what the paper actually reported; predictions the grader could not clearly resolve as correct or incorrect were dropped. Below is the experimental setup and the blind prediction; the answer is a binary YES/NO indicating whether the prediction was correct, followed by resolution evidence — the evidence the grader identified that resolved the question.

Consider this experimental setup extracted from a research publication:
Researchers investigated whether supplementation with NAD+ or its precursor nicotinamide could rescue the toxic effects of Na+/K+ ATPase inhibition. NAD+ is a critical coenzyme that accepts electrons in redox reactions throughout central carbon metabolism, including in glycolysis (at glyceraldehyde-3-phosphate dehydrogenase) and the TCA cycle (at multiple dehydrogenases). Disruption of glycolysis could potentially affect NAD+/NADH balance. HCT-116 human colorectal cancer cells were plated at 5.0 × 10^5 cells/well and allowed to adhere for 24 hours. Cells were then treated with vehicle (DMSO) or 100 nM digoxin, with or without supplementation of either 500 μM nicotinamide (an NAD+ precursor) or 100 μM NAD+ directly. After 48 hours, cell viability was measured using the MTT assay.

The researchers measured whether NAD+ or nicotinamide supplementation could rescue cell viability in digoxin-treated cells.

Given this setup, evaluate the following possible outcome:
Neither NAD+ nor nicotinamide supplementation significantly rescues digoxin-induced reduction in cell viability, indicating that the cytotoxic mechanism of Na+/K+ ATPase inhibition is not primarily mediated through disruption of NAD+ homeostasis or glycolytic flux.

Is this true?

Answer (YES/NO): YES